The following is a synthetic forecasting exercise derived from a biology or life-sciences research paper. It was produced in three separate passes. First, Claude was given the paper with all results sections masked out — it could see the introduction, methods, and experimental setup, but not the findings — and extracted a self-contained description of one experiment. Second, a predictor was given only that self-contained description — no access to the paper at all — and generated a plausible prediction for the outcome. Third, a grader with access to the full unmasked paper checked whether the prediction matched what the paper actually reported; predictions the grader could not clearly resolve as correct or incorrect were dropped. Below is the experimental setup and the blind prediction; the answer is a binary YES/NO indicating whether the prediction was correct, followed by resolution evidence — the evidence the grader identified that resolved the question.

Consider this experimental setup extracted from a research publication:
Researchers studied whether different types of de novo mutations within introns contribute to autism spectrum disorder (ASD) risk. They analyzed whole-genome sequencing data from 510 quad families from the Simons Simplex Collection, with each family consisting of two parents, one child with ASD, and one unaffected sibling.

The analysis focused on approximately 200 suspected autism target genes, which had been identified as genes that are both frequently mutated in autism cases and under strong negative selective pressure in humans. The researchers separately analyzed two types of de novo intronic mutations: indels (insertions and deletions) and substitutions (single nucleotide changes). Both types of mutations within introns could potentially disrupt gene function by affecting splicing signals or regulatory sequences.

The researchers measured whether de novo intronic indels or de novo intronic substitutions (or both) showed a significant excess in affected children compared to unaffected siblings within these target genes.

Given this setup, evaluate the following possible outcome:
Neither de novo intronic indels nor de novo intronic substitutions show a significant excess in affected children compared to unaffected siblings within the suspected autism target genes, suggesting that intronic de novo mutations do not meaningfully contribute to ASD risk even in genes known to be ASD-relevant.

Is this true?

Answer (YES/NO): NO